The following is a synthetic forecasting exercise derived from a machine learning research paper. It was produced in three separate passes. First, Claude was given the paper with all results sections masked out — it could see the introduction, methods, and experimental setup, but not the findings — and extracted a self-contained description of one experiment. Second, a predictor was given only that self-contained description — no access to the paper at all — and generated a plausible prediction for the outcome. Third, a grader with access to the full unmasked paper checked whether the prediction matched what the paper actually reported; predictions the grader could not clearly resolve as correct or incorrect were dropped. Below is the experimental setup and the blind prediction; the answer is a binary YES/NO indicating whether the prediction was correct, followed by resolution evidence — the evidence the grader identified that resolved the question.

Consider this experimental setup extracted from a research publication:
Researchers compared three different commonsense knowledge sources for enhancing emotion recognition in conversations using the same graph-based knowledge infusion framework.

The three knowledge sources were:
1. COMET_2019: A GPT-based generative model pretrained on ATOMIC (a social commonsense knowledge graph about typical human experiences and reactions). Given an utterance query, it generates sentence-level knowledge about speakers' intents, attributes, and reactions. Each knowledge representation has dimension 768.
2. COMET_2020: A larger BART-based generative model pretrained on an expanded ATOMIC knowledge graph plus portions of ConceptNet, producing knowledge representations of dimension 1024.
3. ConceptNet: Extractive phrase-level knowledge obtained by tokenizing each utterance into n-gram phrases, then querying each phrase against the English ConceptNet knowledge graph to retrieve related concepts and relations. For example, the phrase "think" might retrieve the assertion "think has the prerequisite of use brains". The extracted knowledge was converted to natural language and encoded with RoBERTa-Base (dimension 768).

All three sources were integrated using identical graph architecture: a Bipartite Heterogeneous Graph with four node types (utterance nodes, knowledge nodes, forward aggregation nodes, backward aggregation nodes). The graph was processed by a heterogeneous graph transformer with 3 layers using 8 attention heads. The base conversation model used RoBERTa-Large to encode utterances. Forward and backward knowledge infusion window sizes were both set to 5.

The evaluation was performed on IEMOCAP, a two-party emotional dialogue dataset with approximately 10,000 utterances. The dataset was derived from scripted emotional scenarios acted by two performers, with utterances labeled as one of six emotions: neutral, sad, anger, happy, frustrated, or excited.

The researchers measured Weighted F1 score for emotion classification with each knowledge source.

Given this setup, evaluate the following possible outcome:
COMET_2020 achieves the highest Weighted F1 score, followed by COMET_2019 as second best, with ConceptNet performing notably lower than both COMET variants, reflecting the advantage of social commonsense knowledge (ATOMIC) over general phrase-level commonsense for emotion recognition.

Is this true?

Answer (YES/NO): NO